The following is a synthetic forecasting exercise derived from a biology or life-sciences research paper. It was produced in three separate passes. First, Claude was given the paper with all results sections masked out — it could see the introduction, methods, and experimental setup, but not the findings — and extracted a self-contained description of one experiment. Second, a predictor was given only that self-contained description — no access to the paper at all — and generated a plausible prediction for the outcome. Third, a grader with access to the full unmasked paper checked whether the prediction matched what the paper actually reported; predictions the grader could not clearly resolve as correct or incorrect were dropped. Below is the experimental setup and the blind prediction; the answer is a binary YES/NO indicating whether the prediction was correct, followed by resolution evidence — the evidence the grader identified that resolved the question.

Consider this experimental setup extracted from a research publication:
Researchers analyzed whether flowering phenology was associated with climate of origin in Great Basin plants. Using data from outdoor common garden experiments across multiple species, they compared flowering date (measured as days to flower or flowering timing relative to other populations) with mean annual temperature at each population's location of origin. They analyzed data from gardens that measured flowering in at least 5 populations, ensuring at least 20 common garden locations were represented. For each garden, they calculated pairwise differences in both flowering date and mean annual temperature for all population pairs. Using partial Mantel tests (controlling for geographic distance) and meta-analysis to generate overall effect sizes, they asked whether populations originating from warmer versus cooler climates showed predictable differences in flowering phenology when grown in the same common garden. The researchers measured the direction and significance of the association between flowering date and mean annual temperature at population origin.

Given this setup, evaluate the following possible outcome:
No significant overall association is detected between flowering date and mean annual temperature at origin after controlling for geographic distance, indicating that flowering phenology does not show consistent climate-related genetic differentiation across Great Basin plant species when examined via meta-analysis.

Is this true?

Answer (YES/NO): NO